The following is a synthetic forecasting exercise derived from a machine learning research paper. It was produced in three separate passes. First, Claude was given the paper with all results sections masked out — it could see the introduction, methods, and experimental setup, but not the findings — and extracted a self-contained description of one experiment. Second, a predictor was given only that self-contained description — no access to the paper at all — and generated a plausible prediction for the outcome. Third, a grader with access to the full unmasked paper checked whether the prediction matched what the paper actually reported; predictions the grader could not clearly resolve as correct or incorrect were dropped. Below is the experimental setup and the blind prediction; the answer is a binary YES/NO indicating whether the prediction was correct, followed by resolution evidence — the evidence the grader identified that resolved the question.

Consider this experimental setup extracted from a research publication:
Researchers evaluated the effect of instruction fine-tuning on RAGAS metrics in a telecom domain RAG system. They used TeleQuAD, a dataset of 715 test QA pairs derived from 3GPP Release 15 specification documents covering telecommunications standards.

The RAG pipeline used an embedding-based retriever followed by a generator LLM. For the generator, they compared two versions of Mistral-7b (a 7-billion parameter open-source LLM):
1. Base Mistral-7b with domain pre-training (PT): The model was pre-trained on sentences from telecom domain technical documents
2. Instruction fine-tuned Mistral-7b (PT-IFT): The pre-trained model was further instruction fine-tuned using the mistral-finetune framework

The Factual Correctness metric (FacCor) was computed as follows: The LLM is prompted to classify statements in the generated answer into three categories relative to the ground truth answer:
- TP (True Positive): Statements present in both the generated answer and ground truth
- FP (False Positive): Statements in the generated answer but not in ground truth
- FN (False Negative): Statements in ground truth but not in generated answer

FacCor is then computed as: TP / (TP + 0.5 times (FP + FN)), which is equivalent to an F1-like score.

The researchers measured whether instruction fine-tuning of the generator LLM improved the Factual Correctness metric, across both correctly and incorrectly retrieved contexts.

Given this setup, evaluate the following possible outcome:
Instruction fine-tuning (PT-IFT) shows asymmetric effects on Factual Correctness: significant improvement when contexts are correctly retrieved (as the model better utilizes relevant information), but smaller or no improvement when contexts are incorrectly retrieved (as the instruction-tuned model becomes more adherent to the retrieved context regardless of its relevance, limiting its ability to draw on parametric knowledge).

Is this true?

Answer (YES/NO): NO